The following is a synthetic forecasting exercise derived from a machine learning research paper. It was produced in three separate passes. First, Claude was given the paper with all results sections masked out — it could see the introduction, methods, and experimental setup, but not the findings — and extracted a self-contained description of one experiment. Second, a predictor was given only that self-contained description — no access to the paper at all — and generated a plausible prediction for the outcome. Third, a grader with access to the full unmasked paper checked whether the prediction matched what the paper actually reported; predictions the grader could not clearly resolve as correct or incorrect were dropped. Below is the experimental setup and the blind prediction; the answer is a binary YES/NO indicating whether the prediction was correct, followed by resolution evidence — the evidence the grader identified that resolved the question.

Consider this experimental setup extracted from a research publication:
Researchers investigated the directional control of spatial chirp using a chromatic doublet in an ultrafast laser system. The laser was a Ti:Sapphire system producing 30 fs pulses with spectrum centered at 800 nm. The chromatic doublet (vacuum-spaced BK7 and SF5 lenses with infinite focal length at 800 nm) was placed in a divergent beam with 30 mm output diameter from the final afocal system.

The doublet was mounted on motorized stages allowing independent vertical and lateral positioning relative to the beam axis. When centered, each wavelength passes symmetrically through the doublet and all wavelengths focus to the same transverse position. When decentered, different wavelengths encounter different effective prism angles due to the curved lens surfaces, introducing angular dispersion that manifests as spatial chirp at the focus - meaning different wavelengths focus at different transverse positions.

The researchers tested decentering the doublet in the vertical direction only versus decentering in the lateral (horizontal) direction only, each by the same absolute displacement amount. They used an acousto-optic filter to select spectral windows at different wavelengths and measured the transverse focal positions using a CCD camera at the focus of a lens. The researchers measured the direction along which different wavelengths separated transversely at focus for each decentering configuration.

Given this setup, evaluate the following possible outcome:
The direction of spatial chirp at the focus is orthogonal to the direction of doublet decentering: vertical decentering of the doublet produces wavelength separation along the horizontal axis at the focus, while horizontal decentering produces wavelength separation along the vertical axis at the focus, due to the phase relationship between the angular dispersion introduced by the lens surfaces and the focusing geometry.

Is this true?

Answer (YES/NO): NO